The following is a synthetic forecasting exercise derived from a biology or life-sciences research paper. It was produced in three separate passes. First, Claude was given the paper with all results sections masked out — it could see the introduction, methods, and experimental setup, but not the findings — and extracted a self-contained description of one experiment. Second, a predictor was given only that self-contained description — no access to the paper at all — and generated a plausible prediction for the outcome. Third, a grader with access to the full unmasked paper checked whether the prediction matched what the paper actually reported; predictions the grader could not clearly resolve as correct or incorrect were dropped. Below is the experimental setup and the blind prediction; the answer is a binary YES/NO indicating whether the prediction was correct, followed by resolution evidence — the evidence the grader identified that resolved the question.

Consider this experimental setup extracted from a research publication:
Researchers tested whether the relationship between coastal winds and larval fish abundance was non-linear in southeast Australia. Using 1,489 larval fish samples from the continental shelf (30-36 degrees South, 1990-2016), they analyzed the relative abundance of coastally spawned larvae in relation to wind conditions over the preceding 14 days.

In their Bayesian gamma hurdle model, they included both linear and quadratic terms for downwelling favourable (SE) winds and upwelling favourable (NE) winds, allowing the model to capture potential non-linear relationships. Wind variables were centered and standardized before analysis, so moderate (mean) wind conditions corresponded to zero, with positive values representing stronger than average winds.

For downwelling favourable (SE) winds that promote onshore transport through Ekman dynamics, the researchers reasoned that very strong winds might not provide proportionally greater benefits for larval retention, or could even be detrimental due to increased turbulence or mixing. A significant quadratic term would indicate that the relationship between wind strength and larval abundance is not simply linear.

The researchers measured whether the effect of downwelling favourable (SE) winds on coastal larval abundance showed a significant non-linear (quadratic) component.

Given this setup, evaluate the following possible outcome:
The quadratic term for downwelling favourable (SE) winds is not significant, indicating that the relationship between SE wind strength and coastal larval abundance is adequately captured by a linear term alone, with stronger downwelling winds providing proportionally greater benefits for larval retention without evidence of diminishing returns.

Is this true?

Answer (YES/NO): YES